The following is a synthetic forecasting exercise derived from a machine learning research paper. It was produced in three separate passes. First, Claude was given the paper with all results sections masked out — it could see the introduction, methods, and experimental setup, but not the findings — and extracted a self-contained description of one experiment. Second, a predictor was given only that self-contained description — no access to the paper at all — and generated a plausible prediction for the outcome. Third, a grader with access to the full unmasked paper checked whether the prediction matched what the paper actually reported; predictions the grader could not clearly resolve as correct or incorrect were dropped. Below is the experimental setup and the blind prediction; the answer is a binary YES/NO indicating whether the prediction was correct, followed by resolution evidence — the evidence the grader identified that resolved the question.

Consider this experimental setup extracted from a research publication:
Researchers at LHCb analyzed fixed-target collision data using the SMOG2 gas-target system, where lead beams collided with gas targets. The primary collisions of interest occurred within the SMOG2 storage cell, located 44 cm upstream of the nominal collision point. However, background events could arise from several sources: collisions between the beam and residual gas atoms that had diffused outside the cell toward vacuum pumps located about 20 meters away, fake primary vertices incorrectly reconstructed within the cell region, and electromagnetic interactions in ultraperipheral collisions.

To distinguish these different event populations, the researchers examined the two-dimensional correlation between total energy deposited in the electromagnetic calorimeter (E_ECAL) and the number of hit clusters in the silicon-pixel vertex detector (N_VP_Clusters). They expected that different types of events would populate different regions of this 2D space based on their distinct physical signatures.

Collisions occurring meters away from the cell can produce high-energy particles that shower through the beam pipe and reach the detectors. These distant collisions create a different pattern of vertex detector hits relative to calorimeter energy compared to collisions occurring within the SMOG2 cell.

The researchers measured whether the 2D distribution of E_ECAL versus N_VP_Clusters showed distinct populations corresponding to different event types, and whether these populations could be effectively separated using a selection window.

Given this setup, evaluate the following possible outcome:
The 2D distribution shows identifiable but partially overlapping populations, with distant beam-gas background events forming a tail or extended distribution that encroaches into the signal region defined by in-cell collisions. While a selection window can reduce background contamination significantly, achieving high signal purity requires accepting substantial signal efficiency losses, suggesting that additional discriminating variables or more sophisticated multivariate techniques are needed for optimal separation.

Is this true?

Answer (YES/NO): NO